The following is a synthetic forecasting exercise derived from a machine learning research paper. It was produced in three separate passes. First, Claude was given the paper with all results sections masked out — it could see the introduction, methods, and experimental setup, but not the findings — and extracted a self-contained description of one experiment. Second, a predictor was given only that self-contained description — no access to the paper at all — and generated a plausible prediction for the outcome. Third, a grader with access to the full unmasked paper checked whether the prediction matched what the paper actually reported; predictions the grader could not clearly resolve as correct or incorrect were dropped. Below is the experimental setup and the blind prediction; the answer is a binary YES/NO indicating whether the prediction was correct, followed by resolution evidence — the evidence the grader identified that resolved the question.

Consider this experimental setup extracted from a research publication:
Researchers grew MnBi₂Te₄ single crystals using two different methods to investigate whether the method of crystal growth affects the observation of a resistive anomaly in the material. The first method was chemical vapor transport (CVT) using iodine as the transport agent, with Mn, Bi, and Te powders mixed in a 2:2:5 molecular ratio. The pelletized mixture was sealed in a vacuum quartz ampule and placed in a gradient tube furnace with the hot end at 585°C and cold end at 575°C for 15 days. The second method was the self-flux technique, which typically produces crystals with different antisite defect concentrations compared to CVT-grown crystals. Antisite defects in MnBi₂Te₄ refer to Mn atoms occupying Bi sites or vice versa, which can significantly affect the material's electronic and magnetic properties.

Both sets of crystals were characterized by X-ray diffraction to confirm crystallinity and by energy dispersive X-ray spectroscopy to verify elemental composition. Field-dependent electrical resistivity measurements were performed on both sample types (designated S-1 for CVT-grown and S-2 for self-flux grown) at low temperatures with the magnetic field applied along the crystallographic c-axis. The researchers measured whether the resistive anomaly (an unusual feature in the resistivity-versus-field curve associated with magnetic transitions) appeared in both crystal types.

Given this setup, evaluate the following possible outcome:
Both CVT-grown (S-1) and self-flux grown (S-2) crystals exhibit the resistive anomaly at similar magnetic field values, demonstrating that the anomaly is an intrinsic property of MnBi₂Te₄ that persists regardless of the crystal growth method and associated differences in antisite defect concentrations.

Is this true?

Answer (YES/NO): NO